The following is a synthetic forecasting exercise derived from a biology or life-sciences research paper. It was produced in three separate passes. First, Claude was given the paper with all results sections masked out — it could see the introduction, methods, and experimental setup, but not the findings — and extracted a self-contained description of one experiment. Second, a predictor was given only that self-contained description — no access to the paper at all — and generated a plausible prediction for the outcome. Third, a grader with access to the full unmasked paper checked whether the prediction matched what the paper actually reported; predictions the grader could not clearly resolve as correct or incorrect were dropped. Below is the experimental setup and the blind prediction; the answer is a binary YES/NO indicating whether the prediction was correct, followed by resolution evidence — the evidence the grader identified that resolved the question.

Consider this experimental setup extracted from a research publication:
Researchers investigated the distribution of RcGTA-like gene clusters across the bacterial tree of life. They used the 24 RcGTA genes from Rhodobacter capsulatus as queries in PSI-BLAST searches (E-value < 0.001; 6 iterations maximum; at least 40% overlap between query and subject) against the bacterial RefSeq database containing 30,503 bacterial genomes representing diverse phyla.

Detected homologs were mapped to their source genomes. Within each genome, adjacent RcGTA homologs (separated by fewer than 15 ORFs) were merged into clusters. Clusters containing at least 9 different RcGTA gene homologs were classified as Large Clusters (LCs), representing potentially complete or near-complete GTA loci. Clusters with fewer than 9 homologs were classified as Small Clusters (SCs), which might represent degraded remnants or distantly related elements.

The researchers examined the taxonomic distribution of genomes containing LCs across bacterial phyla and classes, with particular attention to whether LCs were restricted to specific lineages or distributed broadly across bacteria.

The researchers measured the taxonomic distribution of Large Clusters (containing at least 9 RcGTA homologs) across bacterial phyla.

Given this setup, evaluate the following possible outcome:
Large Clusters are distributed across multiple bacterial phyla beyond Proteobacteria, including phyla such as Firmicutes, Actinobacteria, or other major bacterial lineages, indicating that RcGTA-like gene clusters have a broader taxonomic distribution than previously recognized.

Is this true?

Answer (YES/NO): NO